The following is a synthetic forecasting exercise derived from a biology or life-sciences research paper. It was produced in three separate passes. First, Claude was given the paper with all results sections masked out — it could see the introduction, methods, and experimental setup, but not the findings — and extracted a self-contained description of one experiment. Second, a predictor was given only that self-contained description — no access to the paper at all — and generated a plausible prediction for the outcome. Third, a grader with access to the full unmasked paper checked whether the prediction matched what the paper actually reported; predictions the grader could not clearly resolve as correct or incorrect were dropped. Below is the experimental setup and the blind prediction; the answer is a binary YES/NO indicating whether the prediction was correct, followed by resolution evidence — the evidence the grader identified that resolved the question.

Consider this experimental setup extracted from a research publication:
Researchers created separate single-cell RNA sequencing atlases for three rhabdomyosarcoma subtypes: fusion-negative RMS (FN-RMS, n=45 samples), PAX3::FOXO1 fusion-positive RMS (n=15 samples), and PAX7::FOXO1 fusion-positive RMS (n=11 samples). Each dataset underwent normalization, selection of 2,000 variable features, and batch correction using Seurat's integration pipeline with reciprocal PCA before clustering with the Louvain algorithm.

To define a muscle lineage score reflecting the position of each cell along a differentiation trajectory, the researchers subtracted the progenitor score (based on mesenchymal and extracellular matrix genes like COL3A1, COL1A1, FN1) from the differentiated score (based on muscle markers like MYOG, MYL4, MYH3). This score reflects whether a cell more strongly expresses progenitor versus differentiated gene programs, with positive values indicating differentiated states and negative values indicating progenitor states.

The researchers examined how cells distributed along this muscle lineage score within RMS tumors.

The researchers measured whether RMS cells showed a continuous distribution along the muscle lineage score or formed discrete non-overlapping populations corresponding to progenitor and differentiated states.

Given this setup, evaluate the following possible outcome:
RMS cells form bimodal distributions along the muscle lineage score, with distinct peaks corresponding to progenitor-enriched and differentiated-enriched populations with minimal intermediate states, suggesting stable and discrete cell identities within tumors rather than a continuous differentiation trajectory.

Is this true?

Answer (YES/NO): NO